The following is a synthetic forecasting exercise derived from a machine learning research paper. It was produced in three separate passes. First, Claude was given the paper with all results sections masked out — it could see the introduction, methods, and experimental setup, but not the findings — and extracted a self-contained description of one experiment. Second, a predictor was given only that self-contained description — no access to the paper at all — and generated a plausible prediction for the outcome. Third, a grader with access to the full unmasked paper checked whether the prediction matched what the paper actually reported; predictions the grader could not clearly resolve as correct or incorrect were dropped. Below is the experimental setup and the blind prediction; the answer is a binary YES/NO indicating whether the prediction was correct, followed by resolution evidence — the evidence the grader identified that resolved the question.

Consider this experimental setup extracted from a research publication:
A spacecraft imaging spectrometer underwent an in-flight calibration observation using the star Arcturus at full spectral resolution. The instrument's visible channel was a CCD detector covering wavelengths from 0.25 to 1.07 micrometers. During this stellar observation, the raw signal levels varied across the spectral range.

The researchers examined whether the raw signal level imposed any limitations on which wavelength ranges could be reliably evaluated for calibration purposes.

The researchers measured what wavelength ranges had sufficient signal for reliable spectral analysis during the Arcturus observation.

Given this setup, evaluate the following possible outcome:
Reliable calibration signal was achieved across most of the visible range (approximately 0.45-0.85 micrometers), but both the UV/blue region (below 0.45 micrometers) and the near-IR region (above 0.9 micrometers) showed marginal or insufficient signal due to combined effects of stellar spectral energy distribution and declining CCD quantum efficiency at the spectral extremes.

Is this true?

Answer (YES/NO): NO